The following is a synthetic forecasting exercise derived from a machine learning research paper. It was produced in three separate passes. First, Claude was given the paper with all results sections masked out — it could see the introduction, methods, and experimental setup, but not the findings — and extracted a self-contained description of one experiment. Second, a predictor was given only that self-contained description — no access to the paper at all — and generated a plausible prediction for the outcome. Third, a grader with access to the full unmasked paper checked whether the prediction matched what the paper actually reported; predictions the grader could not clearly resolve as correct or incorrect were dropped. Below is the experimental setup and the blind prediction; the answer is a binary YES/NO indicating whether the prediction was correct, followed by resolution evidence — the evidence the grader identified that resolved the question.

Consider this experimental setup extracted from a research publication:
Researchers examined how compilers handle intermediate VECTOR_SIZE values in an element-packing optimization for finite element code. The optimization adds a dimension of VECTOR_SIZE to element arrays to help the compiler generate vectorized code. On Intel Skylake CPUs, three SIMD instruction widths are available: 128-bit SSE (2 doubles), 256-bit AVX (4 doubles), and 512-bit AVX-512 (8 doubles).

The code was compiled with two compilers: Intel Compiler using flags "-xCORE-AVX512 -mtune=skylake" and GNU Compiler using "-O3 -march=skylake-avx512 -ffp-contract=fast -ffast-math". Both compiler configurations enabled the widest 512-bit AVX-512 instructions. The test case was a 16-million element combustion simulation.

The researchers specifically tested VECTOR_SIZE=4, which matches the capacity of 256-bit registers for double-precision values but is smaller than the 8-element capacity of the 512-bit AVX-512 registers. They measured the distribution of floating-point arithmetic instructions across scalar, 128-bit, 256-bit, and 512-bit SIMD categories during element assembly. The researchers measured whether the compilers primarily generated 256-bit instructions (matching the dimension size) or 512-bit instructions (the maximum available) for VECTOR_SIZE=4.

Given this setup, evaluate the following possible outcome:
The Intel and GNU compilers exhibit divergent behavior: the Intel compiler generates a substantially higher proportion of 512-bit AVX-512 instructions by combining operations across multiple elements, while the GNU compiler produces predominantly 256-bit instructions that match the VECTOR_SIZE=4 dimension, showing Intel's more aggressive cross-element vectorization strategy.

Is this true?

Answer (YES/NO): NO